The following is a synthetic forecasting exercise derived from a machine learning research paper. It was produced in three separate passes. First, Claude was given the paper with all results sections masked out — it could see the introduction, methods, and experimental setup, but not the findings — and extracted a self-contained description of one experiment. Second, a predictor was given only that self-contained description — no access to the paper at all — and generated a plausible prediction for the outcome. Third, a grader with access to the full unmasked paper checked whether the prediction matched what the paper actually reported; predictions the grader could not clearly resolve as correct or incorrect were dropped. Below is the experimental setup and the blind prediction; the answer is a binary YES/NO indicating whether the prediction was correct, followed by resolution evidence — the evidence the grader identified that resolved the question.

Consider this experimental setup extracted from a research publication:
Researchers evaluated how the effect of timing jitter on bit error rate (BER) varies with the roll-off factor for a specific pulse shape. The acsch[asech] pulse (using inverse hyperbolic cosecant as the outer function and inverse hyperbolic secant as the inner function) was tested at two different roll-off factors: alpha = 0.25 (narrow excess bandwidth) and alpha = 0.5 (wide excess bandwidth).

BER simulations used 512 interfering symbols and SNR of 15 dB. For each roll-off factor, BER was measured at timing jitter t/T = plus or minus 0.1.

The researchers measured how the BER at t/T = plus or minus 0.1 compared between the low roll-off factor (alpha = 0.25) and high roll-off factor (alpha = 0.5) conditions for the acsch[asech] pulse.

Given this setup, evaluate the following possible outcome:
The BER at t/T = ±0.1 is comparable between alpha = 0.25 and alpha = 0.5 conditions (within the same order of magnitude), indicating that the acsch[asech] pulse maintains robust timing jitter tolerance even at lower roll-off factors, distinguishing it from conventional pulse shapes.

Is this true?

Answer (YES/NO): YES